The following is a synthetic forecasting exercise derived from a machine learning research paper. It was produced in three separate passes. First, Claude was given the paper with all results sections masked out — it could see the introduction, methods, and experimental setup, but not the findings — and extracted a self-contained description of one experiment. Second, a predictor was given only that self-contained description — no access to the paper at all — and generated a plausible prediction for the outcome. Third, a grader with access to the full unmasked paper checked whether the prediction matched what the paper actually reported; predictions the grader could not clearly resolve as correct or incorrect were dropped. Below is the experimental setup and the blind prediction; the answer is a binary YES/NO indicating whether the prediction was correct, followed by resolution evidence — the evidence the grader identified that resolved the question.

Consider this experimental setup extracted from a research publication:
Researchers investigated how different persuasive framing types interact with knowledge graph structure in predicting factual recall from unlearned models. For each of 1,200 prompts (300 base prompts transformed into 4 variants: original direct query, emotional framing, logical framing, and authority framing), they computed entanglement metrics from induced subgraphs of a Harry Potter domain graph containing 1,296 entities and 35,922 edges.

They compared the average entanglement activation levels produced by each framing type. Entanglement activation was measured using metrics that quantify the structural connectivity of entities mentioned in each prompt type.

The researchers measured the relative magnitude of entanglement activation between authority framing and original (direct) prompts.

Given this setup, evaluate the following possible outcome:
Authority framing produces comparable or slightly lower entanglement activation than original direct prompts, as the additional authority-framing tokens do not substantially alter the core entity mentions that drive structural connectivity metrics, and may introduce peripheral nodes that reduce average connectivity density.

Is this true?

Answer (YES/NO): NO